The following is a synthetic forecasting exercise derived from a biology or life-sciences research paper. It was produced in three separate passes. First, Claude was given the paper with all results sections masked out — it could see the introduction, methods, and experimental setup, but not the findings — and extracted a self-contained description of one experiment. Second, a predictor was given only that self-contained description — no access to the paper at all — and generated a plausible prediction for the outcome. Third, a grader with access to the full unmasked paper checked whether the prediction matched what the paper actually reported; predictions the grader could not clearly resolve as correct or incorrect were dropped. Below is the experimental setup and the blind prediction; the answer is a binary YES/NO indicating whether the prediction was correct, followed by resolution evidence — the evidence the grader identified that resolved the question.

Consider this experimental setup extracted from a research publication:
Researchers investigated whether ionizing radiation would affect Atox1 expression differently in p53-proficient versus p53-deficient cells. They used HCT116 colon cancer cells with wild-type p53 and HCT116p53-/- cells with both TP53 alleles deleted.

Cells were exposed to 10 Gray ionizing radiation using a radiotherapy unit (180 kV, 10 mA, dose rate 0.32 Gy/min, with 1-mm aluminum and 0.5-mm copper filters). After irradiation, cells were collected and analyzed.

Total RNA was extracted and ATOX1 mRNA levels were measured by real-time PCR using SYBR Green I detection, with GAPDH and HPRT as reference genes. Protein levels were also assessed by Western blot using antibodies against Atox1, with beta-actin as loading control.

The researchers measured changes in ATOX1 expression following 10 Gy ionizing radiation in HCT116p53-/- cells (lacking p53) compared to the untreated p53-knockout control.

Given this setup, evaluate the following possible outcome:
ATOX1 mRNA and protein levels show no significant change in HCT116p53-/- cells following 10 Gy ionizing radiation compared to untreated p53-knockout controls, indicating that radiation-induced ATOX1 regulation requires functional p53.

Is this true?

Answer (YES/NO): NO